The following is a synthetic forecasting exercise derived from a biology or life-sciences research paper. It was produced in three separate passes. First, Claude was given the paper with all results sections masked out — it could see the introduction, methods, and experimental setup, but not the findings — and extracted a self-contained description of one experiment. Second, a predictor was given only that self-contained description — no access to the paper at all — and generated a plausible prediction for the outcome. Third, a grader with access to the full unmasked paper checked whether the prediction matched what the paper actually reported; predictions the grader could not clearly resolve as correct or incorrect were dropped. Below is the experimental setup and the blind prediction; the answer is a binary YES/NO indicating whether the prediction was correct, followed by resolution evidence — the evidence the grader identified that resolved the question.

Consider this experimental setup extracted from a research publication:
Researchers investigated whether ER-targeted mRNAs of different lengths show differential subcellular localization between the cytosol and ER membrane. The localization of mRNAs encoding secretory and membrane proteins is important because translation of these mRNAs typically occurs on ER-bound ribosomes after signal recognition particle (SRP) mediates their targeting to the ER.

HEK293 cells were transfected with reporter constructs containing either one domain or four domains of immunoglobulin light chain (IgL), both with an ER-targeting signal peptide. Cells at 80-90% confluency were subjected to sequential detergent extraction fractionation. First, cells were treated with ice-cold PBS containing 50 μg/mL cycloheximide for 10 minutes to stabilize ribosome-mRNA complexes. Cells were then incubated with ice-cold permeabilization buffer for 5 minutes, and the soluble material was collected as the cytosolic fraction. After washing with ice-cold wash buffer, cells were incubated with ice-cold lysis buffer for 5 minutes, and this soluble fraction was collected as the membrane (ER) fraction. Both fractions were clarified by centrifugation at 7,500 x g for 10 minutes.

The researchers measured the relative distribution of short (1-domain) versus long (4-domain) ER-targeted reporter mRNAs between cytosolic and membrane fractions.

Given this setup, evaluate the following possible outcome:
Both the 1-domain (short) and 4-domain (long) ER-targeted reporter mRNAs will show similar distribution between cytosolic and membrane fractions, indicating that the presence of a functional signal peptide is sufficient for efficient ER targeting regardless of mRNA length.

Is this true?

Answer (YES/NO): NO